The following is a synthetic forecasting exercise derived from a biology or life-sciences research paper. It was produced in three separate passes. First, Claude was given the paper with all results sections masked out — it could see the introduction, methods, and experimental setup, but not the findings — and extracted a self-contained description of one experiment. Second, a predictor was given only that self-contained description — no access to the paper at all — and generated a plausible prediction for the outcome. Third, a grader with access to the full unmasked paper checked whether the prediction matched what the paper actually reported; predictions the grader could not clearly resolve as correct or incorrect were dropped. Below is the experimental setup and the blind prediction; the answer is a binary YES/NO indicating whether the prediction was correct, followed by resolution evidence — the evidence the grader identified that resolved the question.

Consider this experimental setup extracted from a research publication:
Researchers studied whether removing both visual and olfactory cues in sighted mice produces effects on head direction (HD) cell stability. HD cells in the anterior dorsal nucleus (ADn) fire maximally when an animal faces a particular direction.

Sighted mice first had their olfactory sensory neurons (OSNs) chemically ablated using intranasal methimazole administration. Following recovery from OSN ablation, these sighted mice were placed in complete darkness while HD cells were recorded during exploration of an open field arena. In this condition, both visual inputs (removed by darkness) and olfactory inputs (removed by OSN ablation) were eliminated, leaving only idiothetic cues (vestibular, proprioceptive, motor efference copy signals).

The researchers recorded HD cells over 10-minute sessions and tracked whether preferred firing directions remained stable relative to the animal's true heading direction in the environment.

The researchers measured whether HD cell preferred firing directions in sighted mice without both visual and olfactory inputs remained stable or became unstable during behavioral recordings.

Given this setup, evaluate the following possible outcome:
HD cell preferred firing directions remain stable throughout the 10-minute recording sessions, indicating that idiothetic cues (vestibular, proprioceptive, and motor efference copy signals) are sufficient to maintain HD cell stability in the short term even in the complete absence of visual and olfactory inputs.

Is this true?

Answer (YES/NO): NO